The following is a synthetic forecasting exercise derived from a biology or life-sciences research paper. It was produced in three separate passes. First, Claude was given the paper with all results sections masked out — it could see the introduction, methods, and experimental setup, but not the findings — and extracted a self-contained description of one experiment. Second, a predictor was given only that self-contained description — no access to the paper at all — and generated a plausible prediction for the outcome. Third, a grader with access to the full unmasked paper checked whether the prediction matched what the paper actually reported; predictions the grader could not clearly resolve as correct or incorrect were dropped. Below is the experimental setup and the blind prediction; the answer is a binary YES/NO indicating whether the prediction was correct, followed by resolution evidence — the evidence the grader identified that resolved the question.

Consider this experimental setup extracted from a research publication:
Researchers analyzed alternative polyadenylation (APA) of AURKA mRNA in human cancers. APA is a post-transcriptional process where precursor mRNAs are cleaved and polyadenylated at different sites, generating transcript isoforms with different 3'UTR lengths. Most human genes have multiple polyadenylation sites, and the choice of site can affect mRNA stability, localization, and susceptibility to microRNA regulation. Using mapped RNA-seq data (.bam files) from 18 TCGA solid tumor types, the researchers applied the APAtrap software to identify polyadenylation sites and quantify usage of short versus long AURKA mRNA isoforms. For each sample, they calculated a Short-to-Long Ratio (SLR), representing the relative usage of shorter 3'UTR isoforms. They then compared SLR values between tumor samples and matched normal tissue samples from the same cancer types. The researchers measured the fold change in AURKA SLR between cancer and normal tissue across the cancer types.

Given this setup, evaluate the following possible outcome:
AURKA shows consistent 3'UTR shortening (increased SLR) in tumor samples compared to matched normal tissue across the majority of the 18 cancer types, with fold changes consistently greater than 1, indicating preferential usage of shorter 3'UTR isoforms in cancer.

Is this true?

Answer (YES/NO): YES